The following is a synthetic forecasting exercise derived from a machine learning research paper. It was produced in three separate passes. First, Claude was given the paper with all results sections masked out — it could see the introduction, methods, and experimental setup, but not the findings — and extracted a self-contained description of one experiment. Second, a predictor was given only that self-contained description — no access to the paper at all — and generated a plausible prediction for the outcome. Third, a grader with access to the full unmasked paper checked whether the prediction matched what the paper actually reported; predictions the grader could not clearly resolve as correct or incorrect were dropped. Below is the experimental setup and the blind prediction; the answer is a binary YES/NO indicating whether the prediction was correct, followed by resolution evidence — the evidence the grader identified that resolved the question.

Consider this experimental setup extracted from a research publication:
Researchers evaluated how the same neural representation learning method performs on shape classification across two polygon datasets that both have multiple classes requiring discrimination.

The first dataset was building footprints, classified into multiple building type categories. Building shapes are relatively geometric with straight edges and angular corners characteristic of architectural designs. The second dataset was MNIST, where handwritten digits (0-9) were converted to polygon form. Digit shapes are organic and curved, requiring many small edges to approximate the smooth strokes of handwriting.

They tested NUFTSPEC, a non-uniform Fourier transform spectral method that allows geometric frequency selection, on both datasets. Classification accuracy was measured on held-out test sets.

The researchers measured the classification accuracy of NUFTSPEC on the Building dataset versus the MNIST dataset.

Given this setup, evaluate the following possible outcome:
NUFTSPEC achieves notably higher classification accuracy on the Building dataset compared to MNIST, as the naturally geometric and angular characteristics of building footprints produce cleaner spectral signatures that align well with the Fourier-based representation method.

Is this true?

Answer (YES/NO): NO